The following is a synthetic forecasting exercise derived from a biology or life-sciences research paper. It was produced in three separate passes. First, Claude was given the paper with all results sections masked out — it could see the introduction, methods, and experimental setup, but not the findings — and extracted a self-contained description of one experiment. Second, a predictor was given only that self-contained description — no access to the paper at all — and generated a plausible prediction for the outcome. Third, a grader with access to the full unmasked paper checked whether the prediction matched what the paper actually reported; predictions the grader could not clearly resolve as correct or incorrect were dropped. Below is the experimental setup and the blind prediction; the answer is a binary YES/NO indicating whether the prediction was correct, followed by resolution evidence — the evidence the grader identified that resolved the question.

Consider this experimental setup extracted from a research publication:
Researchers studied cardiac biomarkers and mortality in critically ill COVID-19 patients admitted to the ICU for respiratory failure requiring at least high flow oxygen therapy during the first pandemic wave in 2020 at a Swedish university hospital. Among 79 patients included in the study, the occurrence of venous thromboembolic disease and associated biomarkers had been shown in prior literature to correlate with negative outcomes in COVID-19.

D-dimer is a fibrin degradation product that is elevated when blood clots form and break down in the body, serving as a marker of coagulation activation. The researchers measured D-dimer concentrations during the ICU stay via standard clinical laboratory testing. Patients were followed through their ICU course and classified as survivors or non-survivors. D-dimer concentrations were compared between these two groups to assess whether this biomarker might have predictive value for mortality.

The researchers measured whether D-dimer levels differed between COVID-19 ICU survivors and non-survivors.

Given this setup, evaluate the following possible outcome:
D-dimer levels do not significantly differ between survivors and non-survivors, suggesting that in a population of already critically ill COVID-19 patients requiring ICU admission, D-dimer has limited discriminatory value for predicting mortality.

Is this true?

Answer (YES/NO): NO